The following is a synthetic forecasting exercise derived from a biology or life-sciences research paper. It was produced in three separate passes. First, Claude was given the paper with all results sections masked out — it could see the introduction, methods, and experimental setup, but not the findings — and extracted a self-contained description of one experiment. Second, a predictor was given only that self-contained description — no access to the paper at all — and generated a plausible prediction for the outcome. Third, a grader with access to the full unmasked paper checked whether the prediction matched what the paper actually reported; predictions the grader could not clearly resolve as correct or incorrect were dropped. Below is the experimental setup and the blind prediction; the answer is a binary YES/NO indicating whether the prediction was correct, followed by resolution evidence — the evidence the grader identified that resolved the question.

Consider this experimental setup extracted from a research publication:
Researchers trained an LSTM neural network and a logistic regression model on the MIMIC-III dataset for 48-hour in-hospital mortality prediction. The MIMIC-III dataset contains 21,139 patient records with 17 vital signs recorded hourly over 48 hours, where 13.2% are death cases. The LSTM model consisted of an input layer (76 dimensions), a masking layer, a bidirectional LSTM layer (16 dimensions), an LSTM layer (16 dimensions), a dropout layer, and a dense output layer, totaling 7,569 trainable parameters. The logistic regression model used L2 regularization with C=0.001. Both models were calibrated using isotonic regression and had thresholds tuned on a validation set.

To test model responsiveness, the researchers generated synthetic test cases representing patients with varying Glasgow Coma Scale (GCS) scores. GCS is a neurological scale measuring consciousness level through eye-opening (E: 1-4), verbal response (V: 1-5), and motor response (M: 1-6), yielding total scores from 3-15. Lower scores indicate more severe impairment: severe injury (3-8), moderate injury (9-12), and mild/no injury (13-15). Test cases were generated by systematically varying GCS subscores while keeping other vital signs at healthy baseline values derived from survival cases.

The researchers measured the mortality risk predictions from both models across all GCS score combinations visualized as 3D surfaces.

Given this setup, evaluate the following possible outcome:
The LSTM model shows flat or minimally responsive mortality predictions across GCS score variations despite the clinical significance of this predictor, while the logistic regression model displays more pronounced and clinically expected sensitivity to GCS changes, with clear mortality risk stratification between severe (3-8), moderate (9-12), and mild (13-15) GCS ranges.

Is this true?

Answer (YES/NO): NO